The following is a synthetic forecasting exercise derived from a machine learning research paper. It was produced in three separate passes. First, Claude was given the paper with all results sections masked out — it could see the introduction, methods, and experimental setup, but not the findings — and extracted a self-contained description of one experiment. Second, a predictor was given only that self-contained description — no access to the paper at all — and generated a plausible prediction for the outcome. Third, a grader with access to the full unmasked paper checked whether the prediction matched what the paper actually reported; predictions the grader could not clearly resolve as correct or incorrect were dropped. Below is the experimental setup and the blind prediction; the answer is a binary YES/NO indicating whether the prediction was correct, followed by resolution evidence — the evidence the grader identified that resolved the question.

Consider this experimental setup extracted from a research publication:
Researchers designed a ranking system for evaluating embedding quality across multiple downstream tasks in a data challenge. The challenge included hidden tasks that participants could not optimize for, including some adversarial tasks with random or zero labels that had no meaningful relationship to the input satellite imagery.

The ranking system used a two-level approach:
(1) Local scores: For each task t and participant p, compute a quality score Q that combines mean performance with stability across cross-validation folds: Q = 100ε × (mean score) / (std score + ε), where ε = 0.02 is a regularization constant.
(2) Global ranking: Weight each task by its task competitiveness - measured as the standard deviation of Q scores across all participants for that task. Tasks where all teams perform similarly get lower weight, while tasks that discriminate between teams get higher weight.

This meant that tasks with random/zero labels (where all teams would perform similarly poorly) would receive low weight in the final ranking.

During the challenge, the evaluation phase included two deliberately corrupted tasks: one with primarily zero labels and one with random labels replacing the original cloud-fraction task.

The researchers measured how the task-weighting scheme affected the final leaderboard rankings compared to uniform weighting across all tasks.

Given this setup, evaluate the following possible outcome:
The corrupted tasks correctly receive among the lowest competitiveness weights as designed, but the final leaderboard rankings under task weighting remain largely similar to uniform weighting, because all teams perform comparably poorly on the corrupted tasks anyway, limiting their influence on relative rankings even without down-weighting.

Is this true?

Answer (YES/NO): NO